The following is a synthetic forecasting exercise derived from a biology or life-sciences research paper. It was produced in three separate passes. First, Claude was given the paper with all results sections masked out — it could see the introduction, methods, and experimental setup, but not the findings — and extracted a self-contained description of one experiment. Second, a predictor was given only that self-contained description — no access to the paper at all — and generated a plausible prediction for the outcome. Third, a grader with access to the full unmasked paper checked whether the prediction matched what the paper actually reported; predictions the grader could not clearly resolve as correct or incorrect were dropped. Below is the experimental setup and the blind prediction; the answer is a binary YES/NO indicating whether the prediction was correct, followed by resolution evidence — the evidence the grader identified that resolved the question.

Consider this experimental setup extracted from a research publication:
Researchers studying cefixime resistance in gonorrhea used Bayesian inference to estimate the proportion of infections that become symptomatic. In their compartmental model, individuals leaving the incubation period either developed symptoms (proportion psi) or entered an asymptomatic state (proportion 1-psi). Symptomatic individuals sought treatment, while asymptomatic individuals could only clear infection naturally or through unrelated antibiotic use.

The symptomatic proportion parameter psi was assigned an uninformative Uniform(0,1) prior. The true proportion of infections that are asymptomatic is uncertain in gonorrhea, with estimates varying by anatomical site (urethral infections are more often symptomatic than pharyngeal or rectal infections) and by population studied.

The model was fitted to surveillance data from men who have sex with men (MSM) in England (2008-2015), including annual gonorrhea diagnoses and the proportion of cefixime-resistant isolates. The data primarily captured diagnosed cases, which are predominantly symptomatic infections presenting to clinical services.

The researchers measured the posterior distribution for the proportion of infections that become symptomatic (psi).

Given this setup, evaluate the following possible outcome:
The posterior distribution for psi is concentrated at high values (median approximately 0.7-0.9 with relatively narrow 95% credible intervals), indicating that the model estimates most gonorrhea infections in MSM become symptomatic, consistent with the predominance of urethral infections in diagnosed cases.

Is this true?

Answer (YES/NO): NO